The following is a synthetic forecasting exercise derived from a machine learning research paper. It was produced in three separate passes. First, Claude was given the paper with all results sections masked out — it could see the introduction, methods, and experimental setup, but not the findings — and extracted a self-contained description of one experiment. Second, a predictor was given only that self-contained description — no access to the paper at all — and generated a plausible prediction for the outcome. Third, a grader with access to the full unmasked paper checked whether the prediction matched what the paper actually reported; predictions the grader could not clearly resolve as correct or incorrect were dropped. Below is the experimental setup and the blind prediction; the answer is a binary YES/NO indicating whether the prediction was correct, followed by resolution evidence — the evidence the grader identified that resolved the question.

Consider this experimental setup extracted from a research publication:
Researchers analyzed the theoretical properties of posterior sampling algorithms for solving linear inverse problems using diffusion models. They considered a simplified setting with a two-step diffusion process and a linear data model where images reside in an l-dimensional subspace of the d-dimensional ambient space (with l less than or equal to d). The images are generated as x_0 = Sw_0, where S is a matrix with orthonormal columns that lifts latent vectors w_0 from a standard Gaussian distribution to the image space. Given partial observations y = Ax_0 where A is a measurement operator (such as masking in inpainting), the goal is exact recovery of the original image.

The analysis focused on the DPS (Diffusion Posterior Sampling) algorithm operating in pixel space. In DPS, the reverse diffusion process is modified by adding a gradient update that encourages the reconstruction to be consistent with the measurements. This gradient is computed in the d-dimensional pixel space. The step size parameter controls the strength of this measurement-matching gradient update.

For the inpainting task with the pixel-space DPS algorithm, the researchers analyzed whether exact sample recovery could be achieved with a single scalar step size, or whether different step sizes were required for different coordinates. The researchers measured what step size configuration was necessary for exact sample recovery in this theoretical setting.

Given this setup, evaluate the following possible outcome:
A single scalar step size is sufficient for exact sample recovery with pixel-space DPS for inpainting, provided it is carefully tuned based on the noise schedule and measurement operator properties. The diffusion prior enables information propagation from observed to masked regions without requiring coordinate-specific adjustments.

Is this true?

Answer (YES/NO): NO